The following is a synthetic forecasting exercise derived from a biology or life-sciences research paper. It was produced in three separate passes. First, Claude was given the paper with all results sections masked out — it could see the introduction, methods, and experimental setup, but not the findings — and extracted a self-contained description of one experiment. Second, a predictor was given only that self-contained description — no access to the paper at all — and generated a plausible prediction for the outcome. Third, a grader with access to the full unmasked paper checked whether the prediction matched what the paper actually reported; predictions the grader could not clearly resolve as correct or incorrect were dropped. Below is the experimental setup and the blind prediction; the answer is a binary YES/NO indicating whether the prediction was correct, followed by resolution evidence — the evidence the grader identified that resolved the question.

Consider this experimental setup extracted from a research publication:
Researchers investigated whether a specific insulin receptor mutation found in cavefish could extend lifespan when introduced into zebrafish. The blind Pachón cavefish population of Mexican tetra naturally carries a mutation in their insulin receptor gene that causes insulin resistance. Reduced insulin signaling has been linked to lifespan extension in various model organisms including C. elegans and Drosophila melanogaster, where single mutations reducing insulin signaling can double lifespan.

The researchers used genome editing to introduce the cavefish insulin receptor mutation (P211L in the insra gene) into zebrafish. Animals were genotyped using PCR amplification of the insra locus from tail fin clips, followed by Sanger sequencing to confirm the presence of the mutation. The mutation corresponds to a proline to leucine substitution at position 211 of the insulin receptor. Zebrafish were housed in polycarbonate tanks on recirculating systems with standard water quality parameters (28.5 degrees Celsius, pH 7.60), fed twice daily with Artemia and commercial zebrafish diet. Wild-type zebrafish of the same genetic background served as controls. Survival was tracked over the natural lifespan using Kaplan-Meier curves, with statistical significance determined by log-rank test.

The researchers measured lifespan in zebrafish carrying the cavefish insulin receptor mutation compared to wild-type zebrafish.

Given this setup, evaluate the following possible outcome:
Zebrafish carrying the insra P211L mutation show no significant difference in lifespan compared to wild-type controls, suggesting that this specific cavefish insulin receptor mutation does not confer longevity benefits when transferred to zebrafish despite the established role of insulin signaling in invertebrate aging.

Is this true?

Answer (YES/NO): NO